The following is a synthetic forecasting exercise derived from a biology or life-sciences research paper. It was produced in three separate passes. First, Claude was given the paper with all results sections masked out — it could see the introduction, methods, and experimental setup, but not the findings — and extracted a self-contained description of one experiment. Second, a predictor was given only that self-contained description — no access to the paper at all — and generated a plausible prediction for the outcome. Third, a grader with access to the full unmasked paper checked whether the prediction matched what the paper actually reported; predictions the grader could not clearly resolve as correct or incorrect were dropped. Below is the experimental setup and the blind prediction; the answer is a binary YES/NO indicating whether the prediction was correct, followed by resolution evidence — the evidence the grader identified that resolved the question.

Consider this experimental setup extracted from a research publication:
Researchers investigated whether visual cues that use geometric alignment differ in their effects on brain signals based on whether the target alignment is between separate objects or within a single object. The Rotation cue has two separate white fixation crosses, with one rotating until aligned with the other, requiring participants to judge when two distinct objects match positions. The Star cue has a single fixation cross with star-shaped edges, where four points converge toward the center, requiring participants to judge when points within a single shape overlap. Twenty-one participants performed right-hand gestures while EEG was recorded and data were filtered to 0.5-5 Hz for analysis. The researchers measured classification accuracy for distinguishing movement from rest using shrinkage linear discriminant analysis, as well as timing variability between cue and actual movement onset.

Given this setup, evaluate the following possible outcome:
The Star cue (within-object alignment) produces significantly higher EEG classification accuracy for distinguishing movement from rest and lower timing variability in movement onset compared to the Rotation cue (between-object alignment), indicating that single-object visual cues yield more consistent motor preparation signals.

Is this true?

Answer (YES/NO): NO